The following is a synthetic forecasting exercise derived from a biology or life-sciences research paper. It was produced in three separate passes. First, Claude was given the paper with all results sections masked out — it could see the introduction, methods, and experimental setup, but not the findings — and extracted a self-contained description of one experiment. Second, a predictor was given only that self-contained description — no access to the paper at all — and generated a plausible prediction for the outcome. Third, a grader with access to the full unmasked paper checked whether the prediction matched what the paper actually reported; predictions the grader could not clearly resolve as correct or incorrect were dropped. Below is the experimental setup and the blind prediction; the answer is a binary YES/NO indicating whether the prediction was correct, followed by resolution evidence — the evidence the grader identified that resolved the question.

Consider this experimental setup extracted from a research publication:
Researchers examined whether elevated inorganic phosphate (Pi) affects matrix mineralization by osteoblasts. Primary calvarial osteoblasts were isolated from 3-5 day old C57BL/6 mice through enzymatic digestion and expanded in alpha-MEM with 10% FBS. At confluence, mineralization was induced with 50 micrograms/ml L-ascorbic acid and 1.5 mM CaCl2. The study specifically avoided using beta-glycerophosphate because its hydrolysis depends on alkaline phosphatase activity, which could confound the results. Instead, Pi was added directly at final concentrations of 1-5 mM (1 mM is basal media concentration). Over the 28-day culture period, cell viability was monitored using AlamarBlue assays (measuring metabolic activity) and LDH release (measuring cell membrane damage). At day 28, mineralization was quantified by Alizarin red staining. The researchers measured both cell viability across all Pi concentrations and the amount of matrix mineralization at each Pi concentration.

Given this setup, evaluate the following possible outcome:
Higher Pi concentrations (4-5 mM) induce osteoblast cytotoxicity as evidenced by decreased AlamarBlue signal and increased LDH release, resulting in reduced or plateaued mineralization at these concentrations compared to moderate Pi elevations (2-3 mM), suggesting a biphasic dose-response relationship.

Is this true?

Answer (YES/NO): NO